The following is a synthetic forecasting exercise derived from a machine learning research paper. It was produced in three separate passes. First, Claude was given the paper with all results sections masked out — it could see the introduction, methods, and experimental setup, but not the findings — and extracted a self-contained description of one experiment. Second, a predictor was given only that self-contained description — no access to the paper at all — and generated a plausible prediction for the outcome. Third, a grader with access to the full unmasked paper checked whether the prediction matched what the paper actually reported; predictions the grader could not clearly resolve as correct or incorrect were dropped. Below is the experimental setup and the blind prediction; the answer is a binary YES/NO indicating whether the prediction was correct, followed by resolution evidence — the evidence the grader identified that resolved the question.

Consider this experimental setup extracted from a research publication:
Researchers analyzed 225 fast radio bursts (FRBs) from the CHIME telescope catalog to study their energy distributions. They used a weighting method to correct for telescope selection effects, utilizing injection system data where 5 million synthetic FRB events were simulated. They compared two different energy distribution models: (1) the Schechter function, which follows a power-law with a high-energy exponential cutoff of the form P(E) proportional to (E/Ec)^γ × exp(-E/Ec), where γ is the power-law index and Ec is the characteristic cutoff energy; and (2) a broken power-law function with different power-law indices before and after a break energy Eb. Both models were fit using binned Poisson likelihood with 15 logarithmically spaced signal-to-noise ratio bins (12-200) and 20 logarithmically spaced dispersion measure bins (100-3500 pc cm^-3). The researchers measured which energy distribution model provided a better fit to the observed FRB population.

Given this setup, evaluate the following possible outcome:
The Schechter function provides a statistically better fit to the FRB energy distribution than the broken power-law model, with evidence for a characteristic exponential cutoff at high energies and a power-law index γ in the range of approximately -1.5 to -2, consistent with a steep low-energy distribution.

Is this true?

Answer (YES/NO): YES